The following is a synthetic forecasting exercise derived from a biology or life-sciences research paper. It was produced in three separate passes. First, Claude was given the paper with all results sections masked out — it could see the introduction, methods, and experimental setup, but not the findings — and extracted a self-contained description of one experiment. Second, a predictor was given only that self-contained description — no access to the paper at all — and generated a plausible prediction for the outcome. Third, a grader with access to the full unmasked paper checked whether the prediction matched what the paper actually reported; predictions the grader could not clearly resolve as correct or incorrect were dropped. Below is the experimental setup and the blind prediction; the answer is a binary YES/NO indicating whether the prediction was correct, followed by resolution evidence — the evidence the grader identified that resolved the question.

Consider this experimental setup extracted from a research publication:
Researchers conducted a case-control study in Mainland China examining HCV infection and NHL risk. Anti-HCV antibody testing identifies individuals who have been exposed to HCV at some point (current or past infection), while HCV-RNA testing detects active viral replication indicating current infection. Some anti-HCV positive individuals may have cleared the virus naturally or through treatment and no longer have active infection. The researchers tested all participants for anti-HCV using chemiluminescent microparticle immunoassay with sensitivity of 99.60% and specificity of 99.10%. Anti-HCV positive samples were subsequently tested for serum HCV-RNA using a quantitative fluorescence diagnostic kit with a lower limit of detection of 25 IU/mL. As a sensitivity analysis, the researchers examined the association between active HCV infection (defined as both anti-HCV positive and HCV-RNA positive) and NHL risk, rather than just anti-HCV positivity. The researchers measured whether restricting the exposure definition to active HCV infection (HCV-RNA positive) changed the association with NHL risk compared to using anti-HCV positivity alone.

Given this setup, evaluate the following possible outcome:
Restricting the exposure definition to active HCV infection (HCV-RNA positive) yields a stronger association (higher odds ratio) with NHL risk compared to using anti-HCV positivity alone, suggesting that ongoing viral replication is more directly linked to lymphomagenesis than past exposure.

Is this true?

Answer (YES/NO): NO